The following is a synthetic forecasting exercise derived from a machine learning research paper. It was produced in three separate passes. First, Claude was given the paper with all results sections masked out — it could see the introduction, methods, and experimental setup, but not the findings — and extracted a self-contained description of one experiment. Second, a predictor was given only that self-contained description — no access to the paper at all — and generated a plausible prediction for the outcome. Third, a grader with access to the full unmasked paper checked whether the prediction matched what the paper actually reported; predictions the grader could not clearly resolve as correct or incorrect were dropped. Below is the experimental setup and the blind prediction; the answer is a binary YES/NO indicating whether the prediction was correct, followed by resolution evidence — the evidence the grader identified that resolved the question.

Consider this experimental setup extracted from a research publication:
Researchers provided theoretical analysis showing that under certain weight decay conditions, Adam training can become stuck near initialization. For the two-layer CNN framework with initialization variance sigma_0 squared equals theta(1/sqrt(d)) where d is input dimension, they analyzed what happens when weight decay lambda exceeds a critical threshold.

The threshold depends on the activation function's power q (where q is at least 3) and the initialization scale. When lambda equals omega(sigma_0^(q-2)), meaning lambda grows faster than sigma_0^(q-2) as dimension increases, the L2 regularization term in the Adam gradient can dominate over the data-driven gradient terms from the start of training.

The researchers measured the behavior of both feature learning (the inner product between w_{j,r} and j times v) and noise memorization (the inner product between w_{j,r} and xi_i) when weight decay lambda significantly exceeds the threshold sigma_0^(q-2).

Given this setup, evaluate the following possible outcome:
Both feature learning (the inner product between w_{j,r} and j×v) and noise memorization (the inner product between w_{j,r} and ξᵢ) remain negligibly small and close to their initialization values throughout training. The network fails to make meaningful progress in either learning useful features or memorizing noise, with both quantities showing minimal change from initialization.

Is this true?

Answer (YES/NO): YES